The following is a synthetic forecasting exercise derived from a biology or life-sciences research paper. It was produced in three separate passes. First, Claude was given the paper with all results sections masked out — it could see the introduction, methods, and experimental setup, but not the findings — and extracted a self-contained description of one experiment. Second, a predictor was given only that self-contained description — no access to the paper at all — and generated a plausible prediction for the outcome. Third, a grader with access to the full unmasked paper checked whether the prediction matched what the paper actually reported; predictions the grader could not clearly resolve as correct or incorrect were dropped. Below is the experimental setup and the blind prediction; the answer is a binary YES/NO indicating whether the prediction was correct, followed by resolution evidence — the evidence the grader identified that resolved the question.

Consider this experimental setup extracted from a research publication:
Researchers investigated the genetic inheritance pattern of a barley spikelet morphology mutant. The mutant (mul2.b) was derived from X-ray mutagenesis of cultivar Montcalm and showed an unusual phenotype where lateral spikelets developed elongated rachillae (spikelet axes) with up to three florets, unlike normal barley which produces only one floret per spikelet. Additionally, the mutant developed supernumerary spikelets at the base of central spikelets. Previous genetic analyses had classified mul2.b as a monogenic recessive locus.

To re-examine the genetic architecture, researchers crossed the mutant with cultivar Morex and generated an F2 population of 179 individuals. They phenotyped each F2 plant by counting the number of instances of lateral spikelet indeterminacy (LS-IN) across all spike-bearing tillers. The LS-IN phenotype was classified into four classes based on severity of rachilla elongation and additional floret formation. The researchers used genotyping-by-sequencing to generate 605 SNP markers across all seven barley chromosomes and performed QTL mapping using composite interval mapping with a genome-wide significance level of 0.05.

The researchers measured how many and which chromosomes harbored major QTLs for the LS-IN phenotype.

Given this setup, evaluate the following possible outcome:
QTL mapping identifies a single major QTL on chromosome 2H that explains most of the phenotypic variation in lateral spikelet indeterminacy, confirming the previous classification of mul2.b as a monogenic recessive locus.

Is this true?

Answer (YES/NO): NO